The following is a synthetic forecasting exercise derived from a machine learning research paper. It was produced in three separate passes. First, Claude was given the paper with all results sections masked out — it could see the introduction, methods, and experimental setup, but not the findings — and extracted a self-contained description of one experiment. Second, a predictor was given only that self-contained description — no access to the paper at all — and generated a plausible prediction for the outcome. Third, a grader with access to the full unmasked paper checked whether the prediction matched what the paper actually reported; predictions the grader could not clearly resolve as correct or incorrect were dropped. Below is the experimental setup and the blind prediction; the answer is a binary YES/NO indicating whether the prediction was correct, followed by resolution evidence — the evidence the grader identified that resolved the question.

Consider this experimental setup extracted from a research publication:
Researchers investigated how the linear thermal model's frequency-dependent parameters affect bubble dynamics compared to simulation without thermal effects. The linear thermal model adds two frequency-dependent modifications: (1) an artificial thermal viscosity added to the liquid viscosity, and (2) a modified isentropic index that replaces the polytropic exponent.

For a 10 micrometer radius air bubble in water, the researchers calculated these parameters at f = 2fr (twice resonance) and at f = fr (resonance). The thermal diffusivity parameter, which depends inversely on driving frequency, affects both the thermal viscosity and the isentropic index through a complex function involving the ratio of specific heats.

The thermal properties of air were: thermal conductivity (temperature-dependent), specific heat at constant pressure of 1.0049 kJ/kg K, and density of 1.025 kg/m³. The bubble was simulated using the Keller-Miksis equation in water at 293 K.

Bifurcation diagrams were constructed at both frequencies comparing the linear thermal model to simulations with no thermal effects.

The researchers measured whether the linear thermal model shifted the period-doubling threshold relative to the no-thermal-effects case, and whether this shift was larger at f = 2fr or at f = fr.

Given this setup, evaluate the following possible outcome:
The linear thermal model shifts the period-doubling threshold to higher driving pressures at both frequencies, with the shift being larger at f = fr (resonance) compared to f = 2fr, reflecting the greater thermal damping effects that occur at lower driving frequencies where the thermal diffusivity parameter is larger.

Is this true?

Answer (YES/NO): NO